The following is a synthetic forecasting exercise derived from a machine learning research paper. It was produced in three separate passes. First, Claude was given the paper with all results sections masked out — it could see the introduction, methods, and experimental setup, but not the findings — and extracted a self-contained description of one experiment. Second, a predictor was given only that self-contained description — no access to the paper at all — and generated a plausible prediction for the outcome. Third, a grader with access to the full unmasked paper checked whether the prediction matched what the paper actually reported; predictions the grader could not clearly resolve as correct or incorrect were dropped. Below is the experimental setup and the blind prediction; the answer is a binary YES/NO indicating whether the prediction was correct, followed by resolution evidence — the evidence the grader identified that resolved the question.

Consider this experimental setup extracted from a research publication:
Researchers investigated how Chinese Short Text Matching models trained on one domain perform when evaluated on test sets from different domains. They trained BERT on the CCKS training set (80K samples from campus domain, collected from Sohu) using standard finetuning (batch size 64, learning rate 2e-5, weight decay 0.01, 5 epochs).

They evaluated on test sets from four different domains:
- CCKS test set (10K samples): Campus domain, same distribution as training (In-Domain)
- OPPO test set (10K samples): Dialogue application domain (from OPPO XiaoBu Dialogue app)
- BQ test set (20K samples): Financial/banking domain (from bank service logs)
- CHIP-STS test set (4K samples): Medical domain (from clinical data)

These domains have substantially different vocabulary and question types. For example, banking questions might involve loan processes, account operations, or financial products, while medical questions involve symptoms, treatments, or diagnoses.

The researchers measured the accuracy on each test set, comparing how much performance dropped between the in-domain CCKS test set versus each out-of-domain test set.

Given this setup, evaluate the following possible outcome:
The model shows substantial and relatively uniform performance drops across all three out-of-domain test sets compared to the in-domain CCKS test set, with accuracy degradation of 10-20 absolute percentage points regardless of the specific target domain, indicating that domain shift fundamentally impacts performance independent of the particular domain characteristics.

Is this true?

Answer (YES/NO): NO